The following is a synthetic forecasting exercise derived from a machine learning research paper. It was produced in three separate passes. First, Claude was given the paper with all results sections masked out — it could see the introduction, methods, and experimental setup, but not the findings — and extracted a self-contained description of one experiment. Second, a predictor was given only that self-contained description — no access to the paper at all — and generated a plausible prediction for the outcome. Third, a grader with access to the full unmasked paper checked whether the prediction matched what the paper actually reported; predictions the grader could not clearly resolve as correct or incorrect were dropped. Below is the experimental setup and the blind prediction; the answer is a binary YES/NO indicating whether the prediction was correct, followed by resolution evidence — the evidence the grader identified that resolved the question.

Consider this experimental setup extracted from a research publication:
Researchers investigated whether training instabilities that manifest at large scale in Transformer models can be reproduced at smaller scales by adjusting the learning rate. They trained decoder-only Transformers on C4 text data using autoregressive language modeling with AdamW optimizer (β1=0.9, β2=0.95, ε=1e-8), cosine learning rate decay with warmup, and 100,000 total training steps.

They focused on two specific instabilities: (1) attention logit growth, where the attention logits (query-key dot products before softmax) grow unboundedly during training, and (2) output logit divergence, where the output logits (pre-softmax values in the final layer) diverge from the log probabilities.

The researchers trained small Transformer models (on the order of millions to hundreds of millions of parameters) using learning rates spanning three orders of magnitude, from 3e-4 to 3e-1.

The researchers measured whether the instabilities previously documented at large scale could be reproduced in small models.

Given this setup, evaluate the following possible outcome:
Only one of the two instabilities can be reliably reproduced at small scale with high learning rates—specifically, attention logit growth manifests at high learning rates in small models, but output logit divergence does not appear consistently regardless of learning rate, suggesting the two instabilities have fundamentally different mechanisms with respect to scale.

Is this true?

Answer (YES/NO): NO